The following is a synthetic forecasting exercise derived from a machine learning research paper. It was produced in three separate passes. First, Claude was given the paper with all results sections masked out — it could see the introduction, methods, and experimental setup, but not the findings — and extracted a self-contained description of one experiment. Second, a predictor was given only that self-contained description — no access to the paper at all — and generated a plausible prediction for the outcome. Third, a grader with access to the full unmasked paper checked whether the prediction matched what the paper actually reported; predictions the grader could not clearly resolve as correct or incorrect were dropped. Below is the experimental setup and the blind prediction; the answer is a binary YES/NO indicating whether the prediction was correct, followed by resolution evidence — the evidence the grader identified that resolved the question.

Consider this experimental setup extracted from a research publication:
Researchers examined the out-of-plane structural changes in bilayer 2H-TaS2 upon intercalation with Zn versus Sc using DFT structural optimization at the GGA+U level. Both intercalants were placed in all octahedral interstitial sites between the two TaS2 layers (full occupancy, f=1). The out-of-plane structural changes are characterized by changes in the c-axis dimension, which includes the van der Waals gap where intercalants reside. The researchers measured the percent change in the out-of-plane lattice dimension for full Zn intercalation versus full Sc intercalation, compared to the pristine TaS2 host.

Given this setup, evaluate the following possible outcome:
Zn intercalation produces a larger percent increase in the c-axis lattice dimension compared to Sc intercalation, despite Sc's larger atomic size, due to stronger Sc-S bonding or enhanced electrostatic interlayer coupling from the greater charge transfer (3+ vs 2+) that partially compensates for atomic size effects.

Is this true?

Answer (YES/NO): NO